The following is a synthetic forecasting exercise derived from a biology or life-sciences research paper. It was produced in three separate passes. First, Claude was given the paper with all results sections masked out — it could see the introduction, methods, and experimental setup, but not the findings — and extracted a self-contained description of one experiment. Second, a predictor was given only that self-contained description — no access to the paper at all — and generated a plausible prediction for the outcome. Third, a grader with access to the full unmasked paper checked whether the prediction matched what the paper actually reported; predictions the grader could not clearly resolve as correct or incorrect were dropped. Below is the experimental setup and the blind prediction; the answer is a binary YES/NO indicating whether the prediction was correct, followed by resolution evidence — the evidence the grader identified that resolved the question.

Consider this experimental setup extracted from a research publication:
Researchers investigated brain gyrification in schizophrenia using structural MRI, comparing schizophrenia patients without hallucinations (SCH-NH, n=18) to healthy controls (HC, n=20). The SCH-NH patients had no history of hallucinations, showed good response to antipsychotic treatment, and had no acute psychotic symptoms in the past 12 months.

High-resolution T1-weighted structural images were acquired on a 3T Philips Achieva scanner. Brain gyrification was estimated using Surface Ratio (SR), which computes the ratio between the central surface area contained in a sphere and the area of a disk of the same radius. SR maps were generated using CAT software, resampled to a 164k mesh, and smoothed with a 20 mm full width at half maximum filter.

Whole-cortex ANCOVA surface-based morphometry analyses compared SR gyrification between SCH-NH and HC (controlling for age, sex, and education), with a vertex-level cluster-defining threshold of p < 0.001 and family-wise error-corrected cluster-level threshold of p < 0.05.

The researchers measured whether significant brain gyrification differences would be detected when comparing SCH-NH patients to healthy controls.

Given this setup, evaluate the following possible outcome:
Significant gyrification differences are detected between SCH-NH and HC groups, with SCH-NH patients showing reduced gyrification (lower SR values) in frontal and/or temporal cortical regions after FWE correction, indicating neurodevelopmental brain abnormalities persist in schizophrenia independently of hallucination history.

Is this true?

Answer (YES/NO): NO